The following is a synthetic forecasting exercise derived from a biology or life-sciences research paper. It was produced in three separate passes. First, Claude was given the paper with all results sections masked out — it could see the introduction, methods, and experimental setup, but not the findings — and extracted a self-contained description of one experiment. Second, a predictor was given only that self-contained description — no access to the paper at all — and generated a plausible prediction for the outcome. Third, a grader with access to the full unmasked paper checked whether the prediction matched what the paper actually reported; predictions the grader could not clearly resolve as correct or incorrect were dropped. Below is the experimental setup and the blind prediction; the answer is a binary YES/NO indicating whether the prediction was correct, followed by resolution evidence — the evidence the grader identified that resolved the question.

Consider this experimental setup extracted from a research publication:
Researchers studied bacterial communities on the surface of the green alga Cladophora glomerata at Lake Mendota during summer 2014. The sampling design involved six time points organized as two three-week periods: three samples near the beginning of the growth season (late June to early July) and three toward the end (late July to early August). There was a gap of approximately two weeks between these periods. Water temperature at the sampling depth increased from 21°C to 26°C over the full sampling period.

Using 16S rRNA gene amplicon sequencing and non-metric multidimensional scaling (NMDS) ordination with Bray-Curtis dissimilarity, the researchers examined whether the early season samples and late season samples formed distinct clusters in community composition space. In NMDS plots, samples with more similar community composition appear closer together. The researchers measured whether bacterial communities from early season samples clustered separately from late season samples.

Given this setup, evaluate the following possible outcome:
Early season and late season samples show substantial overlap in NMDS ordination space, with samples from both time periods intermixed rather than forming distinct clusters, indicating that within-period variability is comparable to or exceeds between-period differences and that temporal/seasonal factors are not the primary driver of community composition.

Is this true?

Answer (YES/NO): NO